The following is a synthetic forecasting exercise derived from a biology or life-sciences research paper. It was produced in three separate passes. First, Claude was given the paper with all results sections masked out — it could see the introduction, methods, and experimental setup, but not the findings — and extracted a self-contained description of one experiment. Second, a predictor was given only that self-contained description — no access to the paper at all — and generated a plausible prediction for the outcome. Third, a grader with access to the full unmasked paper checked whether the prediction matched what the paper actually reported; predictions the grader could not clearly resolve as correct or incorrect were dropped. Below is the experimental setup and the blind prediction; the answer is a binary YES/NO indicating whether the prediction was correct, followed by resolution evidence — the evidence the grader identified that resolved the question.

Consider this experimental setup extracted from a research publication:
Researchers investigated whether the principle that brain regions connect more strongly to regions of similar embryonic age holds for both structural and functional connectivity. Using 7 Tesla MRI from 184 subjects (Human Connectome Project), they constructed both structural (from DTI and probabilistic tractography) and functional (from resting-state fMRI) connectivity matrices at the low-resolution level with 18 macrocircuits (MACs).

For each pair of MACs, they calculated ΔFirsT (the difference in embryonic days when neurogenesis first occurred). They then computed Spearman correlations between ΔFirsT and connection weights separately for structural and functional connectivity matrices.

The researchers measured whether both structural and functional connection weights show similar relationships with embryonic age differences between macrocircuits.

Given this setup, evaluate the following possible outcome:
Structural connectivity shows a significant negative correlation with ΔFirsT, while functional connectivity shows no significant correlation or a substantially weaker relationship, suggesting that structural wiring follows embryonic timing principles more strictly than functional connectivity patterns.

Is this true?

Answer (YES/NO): NO